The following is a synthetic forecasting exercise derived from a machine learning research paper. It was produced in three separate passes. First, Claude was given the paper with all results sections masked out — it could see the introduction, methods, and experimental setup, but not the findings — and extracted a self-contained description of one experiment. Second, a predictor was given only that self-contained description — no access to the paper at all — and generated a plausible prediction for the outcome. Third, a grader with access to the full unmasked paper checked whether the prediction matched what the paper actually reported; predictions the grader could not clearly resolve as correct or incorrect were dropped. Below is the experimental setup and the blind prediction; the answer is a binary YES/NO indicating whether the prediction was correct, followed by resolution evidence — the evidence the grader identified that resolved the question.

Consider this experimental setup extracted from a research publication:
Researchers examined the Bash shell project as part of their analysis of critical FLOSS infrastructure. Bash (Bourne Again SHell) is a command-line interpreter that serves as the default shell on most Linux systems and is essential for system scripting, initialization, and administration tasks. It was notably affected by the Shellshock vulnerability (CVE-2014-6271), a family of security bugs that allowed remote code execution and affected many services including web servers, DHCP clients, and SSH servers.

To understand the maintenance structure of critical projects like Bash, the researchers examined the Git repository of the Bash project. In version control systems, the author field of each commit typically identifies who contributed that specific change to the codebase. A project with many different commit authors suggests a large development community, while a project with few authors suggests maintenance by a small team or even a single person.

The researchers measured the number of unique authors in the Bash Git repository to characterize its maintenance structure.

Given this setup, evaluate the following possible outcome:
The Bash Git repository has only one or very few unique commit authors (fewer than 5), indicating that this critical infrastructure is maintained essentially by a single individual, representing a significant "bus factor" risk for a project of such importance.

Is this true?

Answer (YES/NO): YES